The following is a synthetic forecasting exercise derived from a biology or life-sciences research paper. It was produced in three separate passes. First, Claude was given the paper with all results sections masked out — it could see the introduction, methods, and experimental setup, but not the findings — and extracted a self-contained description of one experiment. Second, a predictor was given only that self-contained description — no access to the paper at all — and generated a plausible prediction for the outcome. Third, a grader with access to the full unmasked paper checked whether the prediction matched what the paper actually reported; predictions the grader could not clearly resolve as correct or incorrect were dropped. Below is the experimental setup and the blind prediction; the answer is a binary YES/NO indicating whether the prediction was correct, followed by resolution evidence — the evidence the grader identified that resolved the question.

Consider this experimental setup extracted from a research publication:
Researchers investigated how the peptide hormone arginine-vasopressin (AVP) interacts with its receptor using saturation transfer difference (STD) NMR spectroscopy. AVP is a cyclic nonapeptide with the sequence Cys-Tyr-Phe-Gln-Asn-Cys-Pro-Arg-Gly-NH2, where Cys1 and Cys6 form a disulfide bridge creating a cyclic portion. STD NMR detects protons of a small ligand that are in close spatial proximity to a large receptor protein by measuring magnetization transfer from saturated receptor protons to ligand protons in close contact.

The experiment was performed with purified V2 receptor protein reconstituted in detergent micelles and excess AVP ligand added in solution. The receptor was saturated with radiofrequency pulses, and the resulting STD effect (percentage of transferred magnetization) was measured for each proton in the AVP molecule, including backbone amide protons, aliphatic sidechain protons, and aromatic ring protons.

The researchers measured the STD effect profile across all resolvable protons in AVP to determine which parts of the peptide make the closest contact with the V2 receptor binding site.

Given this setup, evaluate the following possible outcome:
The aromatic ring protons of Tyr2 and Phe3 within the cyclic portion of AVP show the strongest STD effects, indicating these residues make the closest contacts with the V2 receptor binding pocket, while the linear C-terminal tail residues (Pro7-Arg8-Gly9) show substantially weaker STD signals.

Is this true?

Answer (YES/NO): YES